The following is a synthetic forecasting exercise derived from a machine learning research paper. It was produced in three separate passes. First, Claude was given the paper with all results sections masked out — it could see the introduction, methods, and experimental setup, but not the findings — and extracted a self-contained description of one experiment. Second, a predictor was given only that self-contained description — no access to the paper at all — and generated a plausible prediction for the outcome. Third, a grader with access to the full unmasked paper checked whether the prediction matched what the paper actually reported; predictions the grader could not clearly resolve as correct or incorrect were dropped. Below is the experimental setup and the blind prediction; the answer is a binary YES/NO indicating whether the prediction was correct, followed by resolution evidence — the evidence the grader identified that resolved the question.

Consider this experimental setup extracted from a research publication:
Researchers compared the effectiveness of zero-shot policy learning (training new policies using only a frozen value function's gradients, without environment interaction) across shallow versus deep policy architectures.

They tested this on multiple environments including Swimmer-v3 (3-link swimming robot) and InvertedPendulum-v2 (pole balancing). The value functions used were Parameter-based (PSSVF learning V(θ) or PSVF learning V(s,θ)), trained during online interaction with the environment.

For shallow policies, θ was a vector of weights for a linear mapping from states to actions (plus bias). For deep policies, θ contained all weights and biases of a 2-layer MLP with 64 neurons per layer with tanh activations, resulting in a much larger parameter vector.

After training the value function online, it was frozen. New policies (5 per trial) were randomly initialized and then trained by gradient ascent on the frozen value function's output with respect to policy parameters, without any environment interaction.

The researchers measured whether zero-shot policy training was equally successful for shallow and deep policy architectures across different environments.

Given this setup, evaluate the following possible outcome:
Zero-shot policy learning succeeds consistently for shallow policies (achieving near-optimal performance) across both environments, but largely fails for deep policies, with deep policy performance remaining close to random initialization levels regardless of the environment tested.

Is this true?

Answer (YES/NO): NO